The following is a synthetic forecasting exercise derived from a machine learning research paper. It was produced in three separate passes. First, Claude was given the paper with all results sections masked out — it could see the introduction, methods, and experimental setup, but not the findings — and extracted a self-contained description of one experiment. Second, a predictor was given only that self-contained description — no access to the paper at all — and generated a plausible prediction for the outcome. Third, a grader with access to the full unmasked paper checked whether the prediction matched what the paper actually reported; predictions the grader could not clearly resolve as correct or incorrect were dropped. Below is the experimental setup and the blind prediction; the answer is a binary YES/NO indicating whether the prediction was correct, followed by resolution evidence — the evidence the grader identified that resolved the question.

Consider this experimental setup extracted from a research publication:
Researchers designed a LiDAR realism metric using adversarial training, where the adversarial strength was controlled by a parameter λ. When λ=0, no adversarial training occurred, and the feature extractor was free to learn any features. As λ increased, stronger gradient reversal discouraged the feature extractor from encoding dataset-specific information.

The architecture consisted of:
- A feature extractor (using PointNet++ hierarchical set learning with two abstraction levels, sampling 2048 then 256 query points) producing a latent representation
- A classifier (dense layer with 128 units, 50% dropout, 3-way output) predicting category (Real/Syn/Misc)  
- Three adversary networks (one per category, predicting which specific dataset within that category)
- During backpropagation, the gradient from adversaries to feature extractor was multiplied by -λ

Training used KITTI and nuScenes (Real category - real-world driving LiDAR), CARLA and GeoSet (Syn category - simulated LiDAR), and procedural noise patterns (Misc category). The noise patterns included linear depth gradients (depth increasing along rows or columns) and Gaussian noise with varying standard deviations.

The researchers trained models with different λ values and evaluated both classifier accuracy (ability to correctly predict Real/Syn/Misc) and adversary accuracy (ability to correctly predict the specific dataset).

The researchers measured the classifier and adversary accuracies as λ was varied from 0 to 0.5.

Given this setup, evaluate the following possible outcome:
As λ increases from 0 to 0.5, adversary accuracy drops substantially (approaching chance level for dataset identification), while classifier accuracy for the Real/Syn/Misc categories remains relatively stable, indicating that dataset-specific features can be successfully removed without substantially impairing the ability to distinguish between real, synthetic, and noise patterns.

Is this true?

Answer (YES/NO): NO